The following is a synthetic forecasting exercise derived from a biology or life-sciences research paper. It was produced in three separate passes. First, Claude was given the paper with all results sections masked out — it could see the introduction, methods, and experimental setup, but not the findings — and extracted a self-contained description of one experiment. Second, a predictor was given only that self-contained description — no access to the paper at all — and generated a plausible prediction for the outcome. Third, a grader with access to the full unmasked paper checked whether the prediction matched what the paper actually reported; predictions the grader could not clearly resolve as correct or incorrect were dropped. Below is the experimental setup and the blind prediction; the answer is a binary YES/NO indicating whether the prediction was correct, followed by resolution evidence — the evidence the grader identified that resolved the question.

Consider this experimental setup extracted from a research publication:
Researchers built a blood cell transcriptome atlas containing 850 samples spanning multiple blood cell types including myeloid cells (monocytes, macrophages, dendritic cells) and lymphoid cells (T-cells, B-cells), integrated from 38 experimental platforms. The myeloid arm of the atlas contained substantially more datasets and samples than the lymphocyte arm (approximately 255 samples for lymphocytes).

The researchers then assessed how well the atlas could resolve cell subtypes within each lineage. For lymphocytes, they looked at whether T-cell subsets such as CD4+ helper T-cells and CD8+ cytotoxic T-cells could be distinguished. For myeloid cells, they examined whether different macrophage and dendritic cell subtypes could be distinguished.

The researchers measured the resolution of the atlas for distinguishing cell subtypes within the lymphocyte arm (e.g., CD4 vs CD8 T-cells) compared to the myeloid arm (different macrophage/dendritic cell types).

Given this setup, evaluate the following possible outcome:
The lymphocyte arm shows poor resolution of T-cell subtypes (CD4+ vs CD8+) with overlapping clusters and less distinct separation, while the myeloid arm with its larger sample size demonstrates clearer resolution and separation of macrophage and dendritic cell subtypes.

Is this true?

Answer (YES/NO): YES